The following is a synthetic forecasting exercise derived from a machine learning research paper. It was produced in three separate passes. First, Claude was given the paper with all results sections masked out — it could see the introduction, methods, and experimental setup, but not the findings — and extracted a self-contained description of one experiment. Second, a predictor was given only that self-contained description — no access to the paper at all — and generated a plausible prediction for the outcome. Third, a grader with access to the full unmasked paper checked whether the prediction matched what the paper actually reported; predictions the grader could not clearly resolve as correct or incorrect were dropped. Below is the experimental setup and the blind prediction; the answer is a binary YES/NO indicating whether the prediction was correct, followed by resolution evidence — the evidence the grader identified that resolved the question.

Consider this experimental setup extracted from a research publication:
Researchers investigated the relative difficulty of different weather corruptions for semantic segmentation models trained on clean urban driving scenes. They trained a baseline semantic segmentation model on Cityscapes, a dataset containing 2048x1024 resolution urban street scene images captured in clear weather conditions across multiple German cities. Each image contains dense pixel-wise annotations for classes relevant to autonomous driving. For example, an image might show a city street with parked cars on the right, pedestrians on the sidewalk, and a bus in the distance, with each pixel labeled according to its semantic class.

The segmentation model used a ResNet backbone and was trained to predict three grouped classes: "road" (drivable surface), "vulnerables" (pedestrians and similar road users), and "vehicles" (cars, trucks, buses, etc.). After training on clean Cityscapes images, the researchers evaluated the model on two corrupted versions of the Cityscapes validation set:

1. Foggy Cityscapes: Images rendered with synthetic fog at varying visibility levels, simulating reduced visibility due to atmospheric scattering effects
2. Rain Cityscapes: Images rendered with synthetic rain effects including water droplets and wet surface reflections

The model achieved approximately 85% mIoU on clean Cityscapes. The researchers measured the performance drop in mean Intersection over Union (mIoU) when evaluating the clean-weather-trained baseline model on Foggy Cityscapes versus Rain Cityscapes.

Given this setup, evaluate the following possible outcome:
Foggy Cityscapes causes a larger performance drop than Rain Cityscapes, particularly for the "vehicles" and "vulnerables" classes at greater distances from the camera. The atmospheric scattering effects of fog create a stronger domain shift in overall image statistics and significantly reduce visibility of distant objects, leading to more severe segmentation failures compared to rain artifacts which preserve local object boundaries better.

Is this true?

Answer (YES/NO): NO